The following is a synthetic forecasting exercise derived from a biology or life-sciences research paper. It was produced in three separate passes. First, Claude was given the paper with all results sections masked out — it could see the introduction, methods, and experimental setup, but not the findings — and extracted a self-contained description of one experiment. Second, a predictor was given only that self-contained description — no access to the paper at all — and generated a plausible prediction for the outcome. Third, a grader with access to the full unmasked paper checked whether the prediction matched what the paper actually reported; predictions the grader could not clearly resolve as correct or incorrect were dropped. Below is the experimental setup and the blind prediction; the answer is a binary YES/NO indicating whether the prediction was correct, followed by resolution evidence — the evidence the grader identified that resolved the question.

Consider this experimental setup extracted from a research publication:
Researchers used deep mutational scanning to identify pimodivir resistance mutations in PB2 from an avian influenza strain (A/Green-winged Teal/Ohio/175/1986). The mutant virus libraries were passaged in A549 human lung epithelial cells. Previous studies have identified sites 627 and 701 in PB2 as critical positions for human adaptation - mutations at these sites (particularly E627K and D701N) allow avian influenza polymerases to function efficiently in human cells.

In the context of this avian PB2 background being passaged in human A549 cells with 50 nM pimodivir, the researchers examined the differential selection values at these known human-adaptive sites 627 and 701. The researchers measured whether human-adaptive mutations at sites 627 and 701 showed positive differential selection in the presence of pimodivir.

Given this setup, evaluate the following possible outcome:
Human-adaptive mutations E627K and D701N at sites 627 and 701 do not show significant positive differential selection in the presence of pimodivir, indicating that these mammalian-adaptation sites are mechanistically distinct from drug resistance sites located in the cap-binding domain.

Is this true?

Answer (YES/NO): NO